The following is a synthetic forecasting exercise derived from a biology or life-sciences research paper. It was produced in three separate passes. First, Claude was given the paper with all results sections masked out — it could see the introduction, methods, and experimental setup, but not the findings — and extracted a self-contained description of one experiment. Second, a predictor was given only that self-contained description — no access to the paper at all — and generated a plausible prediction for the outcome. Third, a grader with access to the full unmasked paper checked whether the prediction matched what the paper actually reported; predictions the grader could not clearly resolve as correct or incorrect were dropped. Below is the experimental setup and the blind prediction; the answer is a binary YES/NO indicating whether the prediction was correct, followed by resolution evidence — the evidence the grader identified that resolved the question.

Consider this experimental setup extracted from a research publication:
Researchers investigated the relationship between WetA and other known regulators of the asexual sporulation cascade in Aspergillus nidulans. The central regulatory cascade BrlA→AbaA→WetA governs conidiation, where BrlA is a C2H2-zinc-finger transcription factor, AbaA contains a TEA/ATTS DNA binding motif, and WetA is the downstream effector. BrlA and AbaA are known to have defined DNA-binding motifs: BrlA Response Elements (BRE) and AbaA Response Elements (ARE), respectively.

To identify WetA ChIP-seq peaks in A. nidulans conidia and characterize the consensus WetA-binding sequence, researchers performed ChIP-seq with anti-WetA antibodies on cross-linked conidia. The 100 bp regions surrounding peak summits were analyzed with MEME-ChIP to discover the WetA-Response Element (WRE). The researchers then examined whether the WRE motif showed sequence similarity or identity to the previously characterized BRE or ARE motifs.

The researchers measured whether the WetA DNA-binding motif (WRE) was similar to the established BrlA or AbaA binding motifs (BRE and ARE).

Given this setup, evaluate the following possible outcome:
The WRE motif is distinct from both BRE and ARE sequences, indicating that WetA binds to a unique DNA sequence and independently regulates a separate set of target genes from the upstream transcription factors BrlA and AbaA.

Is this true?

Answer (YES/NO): YES